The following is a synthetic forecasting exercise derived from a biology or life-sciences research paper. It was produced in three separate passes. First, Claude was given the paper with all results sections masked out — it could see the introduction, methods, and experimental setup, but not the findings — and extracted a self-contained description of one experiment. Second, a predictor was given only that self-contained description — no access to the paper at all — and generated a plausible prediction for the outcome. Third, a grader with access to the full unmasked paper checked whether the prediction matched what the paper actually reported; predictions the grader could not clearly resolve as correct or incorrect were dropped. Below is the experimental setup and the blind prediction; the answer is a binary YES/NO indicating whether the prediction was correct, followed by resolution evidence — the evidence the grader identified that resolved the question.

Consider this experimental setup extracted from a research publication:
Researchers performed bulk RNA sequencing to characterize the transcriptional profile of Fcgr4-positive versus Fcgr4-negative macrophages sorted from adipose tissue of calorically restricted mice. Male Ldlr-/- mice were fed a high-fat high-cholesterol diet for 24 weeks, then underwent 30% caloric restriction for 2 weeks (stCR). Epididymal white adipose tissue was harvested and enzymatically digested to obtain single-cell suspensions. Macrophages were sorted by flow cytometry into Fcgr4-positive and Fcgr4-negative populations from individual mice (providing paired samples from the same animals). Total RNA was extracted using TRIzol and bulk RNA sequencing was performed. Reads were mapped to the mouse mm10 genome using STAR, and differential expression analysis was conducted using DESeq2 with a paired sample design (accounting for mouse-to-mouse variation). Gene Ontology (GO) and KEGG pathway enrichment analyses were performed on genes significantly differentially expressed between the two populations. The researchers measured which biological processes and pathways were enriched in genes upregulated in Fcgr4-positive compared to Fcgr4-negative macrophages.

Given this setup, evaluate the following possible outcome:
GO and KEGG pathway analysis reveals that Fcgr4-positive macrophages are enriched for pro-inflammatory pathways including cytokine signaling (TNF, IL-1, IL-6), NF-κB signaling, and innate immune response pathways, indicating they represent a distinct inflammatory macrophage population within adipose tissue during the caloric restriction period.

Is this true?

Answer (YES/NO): NO